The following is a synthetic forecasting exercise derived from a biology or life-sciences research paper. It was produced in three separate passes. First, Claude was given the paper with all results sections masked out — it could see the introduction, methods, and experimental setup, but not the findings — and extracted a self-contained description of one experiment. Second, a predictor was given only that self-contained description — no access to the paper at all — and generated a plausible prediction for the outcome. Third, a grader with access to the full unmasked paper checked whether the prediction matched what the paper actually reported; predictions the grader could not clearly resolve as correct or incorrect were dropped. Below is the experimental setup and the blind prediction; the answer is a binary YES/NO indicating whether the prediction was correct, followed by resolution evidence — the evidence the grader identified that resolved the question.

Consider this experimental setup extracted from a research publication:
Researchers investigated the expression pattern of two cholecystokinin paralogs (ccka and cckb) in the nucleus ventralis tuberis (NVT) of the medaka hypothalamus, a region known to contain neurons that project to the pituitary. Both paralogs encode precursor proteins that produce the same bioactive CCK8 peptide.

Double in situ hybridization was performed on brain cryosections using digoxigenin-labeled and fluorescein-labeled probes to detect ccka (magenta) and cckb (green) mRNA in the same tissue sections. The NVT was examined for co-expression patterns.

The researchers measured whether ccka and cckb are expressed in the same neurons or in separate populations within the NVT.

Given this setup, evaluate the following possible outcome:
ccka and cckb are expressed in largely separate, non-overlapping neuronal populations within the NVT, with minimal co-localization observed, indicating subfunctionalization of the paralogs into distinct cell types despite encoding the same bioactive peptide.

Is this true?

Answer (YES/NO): NO